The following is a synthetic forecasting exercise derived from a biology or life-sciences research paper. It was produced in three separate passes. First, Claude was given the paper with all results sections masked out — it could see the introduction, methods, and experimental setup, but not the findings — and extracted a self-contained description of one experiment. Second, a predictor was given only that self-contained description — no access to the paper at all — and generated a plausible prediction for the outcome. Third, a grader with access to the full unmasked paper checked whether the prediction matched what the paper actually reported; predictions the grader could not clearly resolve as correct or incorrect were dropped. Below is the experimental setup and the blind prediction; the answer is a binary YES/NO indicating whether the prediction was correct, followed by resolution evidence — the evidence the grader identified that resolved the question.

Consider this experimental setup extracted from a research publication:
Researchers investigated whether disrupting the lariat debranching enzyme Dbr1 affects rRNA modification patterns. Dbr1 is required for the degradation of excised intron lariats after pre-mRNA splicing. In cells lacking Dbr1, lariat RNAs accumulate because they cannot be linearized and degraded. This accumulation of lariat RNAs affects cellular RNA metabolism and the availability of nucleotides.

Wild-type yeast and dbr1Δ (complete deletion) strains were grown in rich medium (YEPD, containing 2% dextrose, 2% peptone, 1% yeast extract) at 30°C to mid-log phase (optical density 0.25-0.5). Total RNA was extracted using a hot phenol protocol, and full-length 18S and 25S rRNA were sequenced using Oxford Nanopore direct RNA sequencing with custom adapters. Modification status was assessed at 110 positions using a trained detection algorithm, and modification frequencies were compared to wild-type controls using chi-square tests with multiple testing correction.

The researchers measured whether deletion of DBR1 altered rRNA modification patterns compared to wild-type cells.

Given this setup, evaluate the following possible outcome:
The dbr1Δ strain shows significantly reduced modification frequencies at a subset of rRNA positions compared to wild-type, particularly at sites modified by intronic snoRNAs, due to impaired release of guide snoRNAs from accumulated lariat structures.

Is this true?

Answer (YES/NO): YES